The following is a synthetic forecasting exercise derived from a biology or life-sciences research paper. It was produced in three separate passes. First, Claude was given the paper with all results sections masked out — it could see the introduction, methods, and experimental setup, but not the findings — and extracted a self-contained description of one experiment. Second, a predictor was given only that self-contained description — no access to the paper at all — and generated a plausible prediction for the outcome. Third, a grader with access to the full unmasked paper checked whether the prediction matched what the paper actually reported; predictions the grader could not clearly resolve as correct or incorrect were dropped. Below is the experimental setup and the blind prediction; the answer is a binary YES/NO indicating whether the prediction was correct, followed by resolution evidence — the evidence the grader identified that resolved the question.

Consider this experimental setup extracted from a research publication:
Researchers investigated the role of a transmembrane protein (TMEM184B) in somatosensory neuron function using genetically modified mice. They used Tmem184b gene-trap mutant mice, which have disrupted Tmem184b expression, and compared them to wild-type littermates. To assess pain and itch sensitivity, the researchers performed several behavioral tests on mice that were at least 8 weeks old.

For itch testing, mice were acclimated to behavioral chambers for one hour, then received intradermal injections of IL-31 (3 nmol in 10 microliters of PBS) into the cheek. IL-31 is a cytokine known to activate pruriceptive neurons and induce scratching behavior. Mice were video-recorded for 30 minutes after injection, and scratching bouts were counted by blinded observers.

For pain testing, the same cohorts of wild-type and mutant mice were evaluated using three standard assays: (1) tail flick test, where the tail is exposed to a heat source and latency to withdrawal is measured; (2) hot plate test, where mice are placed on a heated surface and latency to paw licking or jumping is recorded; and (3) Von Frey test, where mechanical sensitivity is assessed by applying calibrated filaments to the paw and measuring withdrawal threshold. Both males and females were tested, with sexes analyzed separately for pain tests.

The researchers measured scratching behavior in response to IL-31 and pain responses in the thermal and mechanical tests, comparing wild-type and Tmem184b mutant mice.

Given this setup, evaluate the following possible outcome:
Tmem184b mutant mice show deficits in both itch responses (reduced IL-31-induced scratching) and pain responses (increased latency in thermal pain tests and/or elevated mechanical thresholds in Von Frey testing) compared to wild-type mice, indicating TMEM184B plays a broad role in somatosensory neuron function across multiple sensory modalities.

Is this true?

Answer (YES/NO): NO